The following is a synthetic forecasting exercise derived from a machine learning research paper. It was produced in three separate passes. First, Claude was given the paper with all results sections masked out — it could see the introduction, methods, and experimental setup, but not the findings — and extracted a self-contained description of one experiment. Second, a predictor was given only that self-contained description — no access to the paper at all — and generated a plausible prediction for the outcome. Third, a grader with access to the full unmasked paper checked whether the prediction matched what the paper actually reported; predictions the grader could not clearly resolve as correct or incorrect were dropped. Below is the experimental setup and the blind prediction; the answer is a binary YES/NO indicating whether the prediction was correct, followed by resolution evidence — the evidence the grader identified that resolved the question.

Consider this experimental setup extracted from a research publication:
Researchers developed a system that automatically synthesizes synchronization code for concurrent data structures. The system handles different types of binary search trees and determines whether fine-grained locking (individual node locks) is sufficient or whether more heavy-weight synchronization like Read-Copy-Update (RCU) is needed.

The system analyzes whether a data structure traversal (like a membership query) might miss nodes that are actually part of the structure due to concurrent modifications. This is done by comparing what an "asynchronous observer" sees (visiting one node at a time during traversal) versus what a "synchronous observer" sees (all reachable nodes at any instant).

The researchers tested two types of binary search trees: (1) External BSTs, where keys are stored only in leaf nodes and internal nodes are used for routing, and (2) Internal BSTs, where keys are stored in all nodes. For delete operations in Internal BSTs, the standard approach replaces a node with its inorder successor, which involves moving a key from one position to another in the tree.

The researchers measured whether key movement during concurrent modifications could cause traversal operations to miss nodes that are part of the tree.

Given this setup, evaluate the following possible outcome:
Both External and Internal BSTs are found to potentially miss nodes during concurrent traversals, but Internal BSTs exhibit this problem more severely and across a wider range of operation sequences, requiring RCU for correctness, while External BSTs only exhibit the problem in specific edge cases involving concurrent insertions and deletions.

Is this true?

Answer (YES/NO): NO